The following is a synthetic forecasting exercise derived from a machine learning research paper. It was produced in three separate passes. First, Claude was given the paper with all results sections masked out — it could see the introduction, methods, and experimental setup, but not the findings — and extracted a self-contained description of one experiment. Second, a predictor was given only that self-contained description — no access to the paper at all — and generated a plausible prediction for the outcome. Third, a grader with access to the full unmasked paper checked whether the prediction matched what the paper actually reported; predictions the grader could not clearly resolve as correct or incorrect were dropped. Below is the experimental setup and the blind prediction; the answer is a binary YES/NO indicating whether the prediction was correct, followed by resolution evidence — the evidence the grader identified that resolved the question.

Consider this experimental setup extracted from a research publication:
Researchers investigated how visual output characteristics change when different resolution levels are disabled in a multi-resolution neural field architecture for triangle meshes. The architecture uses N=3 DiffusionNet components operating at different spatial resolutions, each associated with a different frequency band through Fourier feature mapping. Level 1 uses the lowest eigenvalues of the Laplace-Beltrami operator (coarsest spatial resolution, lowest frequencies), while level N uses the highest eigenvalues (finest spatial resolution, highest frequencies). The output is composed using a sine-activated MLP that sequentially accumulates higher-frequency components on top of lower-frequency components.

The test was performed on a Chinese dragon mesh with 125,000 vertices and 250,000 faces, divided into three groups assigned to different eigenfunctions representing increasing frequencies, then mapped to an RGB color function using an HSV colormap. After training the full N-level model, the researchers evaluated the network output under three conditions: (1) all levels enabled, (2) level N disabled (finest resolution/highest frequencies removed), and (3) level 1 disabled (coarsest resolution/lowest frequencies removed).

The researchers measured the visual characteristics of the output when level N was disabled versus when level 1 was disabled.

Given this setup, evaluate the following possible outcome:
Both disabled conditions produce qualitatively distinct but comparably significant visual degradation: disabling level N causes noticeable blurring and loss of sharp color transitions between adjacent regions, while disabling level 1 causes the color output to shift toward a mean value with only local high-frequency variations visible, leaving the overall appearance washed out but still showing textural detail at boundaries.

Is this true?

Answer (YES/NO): NO